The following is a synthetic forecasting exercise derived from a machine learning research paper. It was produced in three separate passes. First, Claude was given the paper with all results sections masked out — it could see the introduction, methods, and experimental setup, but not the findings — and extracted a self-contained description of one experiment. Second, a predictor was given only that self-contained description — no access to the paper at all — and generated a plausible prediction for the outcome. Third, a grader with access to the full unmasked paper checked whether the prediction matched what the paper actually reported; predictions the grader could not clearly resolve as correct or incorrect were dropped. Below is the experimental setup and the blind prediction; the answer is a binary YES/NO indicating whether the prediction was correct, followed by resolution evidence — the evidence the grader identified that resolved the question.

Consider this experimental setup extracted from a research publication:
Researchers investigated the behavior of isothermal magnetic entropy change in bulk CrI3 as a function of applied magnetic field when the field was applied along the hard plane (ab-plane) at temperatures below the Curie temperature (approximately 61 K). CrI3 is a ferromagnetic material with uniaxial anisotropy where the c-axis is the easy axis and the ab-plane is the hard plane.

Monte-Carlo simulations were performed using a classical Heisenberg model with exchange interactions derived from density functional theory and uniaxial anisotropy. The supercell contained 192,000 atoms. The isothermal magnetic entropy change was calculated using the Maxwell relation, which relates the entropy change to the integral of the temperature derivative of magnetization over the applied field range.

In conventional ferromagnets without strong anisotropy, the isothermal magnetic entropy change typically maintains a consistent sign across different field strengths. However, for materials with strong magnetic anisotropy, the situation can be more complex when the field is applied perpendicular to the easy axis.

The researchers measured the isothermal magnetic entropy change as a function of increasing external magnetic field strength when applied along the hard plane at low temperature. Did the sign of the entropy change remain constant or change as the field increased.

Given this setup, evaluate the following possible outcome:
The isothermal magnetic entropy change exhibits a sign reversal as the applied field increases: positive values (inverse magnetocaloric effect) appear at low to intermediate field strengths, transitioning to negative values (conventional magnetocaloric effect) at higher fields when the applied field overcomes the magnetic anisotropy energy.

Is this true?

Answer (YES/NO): NO